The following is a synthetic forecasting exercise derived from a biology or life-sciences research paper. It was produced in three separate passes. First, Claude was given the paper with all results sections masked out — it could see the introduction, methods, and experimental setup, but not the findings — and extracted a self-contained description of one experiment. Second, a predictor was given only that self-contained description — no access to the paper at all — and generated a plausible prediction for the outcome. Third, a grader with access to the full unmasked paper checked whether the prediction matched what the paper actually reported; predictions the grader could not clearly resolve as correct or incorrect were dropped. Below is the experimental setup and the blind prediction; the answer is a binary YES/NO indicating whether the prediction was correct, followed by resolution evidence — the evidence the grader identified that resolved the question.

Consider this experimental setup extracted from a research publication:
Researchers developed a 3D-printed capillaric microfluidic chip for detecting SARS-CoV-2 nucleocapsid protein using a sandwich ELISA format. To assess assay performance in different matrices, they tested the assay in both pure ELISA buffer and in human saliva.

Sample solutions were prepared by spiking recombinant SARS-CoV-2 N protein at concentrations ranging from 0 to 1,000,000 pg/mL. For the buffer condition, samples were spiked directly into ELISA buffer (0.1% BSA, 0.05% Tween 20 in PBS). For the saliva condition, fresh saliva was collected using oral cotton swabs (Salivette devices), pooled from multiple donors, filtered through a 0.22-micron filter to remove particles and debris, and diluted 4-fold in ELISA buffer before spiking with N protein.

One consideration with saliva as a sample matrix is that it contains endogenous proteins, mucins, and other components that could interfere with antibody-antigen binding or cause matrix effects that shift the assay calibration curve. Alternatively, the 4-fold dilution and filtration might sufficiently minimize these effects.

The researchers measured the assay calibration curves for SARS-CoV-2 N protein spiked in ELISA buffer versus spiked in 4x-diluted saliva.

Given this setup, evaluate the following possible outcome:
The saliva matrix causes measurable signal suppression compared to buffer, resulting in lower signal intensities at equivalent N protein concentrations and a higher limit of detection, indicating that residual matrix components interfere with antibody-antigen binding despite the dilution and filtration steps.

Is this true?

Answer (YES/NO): NO